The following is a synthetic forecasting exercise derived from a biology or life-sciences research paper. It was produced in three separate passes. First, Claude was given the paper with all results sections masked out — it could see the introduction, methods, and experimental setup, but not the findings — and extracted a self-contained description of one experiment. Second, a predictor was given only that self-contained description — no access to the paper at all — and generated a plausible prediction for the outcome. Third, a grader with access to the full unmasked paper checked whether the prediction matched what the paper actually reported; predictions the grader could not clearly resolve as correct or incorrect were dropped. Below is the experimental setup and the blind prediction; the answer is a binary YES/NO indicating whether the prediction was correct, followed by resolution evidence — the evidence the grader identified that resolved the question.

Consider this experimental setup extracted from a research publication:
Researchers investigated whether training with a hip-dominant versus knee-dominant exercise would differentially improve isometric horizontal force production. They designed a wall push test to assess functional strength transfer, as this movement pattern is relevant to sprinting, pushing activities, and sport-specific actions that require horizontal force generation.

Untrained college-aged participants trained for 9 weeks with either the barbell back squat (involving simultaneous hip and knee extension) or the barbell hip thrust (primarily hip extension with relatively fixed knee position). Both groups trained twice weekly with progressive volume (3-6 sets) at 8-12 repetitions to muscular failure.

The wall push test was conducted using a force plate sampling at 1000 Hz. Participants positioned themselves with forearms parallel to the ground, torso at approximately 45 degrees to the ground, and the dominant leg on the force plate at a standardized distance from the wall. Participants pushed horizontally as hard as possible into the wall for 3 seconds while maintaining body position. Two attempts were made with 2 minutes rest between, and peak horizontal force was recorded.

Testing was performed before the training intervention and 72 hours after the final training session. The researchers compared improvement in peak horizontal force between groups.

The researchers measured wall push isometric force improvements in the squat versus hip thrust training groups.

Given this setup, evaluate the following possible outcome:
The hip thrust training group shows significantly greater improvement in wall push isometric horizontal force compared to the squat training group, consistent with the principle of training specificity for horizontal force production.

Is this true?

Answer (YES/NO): NO